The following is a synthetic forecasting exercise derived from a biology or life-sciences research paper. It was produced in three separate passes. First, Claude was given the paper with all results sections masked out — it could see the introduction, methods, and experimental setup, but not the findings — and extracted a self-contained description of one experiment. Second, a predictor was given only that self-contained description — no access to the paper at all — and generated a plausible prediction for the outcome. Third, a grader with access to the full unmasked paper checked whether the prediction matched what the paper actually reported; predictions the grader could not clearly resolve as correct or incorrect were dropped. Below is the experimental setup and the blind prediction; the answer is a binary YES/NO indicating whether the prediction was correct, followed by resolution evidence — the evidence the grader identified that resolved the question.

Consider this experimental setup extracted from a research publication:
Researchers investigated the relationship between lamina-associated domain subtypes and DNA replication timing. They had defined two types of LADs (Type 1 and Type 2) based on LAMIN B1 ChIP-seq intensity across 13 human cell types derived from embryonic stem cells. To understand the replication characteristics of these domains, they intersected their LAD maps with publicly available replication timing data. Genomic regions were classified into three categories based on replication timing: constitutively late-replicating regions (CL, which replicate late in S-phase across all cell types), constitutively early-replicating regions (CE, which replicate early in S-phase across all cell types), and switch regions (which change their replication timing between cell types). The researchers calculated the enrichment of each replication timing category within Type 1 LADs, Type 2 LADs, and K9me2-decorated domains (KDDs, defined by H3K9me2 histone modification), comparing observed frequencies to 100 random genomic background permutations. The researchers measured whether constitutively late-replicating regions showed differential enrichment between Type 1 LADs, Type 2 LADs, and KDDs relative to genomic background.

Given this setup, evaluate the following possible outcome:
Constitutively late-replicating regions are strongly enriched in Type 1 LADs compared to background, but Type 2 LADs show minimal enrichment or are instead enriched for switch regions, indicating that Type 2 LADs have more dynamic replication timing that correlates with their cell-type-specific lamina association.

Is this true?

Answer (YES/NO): YES